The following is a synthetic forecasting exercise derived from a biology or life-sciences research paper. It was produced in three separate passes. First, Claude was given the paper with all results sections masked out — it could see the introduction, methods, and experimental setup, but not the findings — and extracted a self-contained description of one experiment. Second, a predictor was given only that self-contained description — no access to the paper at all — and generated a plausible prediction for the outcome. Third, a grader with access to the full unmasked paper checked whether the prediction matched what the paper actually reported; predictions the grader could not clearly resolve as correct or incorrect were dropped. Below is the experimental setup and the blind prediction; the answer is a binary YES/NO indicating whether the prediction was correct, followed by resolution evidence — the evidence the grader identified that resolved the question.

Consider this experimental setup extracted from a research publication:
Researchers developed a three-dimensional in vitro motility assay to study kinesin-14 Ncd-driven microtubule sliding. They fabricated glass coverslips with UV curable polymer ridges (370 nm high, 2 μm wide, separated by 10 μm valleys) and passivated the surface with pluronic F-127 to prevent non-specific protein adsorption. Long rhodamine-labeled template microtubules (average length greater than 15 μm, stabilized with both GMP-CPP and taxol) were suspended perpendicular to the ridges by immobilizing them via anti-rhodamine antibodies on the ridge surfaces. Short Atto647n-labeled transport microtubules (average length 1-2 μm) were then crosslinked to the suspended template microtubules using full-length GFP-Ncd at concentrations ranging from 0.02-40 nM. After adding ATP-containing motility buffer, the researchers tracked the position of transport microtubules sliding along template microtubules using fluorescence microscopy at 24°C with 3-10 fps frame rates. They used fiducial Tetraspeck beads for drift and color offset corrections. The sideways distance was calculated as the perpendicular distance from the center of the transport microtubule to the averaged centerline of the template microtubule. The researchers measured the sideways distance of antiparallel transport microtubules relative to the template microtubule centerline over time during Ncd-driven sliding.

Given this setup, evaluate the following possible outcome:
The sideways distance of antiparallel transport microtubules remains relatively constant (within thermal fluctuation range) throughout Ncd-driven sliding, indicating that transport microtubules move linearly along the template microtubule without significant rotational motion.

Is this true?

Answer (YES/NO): NO